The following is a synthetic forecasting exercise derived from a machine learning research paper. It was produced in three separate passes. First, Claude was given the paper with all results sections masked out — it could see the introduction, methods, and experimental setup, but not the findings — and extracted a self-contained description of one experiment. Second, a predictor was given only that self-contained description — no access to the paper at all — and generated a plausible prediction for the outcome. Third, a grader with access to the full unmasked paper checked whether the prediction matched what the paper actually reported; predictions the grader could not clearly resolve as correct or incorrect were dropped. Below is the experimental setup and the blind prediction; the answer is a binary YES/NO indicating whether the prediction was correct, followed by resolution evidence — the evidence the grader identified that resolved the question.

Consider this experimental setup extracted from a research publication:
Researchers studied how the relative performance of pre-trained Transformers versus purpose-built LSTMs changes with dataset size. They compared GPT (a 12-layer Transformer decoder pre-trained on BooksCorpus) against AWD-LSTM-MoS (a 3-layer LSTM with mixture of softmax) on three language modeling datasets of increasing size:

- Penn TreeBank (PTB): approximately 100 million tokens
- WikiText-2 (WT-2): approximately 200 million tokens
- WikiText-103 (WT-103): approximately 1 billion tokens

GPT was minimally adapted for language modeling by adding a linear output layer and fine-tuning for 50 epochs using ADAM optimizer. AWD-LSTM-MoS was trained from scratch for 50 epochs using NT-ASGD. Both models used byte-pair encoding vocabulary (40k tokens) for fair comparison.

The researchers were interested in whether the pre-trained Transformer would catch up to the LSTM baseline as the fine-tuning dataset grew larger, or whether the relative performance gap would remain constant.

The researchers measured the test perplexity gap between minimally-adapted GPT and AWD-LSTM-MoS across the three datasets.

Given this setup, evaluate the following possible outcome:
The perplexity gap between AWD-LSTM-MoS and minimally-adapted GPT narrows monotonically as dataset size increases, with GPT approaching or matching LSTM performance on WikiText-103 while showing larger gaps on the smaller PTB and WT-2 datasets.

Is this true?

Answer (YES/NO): NO